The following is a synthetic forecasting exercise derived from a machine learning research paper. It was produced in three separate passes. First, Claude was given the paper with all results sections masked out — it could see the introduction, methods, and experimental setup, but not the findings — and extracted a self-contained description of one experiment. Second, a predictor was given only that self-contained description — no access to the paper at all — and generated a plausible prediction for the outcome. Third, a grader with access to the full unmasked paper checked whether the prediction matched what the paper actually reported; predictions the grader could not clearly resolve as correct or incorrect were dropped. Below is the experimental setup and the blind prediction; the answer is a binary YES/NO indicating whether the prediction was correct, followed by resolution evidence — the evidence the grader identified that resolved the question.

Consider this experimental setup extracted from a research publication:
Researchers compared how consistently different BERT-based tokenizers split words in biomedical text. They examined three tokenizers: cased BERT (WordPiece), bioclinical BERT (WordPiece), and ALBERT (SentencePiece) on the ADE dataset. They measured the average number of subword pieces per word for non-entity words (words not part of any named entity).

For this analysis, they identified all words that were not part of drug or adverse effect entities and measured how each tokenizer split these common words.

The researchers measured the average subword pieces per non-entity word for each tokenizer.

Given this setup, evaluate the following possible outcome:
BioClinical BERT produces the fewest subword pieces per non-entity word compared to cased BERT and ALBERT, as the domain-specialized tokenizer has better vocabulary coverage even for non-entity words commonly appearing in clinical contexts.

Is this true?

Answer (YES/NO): YES